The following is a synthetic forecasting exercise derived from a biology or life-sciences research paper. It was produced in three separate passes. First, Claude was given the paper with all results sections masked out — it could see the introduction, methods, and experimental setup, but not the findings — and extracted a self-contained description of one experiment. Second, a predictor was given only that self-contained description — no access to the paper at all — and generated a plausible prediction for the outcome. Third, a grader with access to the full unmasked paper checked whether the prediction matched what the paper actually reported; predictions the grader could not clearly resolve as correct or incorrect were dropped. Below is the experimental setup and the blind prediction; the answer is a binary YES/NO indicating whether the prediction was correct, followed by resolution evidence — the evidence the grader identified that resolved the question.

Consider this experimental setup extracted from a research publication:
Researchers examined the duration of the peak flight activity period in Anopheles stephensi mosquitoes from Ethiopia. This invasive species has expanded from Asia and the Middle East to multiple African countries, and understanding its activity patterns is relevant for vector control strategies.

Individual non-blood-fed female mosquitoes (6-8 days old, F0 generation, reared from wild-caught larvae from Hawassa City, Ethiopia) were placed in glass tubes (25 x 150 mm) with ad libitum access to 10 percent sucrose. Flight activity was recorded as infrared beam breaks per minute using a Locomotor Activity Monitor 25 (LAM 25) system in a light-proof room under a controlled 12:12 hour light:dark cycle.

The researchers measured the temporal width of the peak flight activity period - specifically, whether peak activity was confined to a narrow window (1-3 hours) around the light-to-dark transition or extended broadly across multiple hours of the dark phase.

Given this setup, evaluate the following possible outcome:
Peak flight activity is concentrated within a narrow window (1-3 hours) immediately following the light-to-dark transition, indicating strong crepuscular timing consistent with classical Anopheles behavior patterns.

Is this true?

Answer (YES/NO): YES